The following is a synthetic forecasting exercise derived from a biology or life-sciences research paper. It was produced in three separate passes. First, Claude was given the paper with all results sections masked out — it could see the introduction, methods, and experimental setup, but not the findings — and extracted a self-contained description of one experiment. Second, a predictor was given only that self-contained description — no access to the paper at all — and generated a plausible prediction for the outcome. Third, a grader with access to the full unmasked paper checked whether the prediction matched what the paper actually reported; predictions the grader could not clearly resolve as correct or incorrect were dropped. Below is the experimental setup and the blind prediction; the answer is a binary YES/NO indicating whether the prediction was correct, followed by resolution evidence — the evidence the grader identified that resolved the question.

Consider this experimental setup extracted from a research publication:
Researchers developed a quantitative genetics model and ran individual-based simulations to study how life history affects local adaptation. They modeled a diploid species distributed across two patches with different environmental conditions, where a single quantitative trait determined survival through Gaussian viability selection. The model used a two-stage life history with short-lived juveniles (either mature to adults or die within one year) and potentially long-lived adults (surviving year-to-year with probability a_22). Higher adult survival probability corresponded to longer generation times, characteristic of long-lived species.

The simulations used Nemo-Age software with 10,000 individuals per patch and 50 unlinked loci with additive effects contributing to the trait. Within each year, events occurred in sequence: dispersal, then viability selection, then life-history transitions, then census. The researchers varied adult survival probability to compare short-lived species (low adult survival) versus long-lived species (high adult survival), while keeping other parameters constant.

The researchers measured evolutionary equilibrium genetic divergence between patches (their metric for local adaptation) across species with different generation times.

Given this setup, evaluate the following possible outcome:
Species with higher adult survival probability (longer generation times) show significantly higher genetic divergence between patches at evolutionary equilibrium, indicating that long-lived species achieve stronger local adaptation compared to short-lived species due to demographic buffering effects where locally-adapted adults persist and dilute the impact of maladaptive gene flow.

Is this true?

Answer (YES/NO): NO